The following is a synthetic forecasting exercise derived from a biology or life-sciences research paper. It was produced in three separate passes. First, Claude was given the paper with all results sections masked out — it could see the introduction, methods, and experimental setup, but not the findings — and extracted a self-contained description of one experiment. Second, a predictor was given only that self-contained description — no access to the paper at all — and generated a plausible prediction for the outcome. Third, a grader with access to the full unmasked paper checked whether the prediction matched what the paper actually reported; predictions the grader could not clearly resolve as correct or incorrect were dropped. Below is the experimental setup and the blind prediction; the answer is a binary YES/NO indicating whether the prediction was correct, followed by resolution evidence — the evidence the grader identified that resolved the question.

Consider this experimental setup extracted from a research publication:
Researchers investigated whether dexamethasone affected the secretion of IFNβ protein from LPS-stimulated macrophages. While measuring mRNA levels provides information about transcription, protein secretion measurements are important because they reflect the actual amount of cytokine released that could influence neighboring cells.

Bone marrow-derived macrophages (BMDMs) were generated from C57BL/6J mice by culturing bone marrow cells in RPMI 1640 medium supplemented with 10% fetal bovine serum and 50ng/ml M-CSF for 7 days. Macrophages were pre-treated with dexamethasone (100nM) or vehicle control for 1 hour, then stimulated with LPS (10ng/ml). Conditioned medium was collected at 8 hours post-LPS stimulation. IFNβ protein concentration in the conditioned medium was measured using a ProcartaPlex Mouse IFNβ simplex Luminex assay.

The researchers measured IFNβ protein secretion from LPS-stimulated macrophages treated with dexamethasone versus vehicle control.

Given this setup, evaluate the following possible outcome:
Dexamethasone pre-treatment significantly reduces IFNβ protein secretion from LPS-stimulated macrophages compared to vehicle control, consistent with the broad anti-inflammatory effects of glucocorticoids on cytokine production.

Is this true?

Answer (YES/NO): YES